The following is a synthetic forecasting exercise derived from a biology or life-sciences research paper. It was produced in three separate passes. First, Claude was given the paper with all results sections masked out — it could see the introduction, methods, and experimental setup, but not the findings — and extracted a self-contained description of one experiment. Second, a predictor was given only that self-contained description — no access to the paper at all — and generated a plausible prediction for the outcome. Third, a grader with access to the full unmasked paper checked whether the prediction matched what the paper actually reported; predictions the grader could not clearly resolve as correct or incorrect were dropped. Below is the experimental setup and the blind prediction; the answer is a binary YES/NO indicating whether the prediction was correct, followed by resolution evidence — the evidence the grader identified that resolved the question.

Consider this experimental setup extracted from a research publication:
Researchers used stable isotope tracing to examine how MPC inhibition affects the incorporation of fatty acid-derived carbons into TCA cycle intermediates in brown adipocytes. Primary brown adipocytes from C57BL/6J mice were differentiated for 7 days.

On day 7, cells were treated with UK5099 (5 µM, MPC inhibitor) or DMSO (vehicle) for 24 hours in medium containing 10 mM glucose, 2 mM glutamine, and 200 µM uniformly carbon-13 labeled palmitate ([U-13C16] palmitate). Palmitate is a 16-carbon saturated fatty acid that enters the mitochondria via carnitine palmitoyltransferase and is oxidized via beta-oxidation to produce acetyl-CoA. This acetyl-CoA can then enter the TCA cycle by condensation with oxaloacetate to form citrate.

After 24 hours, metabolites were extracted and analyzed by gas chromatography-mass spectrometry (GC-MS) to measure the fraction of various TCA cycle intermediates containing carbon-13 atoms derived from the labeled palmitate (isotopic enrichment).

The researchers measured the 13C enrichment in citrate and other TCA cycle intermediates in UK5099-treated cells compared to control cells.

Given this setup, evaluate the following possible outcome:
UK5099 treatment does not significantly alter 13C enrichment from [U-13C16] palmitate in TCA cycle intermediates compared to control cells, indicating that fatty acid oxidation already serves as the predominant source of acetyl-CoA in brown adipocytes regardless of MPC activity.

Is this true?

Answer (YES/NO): NO